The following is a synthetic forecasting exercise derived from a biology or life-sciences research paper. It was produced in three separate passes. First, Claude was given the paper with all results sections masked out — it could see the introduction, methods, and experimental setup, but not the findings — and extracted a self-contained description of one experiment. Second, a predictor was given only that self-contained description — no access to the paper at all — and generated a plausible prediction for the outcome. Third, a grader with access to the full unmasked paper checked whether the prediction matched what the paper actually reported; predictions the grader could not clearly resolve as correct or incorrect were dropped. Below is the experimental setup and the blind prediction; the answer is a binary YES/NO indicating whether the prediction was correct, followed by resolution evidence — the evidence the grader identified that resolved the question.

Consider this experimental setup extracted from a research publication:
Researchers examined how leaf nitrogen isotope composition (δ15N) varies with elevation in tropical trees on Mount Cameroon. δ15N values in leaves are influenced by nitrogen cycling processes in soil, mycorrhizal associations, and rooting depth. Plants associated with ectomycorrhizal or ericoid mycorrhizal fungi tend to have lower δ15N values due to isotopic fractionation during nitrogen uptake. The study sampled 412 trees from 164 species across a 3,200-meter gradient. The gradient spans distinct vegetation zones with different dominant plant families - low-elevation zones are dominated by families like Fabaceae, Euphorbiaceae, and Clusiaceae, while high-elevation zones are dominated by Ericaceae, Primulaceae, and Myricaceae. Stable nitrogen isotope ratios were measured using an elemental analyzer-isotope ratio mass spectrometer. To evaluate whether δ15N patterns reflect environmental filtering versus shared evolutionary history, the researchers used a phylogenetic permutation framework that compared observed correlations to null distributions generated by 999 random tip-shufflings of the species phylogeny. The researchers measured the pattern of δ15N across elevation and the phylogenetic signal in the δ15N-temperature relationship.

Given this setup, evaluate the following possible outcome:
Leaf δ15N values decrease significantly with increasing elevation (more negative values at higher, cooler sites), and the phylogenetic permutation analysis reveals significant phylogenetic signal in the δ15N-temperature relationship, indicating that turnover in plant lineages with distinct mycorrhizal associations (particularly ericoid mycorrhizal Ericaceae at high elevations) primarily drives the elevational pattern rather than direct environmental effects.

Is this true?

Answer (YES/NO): NO